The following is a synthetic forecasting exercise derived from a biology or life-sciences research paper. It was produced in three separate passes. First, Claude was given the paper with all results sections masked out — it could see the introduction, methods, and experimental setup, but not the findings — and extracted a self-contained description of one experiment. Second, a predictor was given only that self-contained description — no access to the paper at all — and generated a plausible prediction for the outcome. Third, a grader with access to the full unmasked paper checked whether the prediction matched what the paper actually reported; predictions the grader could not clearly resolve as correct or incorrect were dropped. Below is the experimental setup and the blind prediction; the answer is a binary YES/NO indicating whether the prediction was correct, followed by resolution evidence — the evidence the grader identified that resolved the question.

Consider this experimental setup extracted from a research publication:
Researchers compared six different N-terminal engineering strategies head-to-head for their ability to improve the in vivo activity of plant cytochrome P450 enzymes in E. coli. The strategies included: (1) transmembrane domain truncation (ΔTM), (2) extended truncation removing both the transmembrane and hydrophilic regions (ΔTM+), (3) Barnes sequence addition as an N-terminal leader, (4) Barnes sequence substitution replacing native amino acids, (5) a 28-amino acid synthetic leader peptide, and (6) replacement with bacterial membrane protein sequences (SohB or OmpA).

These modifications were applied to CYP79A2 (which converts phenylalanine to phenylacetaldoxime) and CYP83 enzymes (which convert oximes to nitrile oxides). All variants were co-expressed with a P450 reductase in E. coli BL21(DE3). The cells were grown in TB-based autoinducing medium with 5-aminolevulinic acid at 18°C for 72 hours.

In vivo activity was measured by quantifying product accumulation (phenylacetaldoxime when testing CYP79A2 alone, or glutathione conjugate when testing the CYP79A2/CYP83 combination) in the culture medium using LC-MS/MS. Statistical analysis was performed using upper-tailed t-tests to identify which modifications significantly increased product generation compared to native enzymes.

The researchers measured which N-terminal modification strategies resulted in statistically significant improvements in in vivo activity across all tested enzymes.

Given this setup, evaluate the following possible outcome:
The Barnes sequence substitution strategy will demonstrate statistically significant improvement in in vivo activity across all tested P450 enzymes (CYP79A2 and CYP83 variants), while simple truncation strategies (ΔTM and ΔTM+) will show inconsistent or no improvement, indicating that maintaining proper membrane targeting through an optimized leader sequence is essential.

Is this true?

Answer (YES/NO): NO